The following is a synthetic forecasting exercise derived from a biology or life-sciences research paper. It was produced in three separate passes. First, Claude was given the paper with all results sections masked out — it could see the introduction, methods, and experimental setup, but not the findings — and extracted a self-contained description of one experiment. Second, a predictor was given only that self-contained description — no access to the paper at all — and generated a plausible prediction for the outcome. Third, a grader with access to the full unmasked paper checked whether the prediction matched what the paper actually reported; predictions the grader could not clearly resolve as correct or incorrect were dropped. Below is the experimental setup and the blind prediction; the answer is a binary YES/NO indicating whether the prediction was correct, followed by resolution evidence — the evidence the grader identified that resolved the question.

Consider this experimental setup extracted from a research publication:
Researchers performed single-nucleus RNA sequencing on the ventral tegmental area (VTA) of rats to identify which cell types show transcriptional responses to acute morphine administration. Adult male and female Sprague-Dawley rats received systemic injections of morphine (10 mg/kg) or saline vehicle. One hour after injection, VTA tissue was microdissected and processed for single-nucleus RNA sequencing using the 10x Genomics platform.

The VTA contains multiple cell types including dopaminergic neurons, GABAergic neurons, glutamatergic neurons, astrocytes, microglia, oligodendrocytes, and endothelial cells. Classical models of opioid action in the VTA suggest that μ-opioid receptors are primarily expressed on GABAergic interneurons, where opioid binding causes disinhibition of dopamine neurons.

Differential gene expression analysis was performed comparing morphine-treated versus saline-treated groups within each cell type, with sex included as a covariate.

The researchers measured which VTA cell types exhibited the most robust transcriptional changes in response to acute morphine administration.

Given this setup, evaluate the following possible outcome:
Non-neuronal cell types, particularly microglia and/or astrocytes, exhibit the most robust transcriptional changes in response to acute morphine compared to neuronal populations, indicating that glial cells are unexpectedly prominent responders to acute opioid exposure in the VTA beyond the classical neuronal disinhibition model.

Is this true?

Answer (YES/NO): YES